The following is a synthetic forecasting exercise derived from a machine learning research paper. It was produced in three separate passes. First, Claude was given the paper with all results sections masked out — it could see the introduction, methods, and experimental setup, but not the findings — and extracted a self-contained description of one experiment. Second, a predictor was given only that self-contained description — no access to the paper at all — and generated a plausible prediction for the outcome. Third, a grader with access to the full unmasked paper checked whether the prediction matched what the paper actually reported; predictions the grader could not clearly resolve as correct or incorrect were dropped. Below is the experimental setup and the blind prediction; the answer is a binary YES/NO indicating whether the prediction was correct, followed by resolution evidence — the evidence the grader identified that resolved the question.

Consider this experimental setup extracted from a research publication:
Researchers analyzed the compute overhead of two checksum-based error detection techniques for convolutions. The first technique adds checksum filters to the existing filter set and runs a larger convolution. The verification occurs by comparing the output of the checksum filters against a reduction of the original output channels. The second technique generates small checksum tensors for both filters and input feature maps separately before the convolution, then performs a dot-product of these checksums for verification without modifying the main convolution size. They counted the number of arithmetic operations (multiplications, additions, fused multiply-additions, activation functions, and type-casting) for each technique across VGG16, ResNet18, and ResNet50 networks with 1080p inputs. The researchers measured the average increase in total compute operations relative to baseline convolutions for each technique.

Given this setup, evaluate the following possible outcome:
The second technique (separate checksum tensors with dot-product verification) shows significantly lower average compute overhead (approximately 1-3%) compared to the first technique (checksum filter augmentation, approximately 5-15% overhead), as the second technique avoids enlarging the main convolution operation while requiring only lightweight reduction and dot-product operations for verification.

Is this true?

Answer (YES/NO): NO